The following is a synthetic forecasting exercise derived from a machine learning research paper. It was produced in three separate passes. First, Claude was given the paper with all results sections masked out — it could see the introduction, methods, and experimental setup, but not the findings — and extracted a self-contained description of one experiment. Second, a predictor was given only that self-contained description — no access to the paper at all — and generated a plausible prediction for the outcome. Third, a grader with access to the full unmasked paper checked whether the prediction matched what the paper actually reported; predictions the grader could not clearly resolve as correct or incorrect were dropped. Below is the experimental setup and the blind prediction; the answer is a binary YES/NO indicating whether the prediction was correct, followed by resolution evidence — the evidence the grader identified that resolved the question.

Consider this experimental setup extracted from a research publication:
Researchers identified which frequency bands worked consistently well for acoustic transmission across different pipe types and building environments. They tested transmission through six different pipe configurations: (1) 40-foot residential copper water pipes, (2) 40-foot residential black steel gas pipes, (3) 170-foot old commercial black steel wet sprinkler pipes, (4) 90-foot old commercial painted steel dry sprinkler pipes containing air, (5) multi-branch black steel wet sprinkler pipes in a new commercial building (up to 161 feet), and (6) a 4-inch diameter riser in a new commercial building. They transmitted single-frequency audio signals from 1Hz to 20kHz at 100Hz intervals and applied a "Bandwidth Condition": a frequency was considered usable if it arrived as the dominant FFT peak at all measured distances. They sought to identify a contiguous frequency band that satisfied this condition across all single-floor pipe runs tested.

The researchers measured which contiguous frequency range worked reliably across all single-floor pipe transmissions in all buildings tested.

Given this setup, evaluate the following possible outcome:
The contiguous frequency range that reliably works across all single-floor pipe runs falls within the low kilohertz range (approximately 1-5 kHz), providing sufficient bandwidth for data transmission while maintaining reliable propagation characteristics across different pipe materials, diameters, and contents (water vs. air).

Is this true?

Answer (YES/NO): NO